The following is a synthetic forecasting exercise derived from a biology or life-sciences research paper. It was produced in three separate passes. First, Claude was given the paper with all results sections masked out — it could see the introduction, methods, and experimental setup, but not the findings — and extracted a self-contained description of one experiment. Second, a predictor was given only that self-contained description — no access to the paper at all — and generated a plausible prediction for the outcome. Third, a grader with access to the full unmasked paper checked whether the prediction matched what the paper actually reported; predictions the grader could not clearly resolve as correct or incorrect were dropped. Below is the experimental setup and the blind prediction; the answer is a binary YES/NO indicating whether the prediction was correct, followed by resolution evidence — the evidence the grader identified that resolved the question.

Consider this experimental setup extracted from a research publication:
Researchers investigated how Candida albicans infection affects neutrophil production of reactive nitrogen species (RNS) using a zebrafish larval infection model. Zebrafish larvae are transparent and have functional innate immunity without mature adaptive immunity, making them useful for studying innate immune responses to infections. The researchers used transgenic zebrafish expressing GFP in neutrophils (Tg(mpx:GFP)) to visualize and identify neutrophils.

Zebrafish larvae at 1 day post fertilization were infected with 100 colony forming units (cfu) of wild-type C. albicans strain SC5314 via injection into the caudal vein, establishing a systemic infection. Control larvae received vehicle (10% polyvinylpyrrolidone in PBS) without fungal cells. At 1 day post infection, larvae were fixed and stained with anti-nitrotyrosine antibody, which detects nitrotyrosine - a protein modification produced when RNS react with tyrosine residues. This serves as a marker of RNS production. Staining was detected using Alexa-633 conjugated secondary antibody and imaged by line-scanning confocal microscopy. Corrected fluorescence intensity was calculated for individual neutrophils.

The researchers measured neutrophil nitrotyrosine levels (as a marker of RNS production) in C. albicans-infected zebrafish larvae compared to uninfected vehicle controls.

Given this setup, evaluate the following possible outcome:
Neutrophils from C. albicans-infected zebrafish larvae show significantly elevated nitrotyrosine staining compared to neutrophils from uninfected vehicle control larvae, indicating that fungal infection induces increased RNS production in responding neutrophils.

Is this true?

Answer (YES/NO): NO